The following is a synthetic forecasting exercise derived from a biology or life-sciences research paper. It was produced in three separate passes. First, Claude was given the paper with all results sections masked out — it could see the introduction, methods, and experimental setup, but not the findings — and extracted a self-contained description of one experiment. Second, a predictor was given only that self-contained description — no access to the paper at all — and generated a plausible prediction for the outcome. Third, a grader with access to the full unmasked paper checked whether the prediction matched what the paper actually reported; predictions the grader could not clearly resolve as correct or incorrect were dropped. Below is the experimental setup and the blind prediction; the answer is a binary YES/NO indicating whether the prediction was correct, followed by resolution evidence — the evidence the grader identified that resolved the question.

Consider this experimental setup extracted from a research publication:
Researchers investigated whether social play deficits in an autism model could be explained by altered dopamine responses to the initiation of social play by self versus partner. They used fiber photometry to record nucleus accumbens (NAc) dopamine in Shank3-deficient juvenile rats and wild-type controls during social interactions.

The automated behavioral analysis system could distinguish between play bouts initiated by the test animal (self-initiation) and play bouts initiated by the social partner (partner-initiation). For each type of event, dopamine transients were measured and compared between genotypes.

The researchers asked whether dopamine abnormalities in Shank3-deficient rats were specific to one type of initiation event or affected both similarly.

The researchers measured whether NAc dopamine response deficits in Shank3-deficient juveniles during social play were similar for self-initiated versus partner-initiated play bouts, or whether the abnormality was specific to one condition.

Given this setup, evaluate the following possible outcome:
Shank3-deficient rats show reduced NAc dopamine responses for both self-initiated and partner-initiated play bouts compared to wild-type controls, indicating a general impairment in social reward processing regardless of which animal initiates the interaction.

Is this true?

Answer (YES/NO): NO